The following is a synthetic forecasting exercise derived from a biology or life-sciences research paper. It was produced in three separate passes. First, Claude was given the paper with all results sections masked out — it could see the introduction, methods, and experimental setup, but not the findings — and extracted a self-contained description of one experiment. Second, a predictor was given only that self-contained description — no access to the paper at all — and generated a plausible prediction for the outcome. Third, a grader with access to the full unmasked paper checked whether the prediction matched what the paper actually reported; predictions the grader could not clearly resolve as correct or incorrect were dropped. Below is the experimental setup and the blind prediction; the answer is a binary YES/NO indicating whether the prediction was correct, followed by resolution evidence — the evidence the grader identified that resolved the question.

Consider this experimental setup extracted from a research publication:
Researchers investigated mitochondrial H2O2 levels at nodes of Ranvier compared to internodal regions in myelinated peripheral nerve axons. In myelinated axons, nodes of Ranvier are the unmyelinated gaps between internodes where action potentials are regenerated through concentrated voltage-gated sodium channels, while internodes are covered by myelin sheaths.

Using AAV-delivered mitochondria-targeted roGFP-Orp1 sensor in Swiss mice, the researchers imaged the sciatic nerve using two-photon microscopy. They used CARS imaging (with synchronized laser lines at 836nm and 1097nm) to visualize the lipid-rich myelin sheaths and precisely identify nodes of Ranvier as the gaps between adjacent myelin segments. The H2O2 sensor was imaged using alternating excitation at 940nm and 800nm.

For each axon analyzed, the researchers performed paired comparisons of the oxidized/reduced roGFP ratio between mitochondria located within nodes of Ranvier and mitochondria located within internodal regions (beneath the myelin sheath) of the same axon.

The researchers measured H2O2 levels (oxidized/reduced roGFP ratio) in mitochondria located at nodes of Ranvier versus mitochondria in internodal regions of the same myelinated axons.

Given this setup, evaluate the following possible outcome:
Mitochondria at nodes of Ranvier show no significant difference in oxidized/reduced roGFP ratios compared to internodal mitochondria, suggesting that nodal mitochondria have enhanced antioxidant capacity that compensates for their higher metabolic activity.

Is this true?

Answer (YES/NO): NO